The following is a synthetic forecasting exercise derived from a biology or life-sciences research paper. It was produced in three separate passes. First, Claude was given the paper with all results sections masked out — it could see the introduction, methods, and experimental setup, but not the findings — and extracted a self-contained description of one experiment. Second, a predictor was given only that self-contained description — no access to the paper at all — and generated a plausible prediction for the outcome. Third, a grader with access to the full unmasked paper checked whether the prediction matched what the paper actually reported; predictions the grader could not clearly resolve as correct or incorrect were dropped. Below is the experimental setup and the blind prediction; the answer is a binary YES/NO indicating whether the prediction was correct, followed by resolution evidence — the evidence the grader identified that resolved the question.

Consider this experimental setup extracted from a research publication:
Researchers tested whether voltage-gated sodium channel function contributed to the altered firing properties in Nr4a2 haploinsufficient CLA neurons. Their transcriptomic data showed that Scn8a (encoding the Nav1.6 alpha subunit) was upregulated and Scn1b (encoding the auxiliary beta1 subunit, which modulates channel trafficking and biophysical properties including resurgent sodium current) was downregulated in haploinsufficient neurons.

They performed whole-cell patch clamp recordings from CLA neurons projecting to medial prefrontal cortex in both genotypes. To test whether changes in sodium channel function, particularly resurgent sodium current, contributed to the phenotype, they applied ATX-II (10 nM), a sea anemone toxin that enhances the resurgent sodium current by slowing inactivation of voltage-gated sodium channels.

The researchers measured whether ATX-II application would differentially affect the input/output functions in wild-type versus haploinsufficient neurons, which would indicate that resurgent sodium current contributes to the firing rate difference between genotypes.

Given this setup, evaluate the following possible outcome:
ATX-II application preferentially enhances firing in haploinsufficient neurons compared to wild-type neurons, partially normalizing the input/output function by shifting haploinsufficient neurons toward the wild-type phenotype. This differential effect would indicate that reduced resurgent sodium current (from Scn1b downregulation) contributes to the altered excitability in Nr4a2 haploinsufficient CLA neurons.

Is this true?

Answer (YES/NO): NO